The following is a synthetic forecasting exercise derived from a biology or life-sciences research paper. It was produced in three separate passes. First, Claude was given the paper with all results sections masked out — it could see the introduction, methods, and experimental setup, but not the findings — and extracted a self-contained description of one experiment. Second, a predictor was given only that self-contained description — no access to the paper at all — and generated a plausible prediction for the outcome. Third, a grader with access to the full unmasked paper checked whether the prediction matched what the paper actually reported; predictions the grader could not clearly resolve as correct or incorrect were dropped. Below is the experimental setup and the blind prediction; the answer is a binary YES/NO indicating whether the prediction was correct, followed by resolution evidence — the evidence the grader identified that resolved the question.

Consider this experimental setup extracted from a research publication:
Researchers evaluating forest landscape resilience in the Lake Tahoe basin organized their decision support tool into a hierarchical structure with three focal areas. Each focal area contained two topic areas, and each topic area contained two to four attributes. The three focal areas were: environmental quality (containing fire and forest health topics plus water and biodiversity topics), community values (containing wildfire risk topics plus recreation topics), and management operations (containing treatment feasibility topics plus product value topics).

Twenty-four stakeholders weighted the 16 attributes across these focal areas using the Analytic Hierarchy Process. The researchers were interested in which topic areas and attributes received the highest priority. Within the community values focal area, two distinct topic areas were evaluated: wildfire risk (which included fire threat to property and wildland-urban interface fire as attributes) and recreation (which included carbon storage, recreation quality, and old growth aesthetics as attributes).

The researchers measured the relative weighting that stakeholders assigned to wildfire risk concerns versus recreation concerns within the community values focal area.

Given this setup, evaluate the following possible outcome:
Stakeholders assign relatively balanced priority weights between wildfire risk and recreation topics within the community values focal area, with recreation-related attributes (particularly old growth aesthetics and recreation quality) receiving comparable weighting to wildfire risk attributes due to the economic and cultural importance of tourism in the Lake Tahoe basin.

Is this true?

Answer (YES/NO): NO